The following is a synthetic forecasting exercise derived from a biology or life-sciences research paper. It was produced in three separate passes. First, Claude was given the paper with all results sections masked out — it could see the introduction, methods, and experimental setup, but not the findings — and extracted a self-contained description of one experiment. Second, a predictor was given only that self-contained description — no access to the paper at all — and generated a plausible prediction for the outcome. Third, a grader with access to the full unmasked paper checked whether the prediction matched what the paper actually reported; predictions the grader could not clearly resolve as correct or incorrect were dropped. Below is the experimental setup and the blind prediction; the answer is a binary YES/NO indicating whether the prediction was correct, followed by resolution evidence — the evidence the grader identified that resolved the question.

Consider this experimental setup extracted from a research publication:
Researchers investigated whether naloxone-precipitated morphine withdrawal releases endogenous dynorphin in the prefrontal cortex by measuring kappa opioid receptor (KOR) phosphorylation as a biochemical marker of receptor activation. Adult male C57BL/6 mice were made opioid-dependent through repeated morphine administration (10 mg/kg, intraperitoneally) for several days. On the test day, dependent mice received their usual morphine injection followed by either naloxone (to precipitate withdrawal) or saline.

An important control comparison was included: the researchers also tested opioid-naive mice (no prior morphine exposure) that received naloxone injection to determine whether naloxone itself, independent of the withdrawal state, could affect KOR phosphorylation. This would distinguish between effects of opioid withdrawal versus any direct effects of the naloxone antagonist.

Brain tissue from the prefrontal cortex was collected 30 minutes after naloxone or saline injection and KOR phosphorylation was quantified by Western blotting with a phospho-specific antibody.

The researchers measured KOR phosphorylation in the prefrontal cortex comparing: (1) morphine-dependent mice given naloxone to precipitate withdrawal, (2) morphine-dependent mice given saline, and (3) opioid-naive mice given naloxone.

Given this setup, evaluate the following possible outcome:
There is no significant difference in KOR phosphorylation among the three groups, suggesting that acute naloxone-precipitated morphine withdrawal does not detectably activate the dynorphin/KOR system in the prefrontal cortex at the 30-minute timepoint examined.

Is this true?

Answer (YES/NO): NO